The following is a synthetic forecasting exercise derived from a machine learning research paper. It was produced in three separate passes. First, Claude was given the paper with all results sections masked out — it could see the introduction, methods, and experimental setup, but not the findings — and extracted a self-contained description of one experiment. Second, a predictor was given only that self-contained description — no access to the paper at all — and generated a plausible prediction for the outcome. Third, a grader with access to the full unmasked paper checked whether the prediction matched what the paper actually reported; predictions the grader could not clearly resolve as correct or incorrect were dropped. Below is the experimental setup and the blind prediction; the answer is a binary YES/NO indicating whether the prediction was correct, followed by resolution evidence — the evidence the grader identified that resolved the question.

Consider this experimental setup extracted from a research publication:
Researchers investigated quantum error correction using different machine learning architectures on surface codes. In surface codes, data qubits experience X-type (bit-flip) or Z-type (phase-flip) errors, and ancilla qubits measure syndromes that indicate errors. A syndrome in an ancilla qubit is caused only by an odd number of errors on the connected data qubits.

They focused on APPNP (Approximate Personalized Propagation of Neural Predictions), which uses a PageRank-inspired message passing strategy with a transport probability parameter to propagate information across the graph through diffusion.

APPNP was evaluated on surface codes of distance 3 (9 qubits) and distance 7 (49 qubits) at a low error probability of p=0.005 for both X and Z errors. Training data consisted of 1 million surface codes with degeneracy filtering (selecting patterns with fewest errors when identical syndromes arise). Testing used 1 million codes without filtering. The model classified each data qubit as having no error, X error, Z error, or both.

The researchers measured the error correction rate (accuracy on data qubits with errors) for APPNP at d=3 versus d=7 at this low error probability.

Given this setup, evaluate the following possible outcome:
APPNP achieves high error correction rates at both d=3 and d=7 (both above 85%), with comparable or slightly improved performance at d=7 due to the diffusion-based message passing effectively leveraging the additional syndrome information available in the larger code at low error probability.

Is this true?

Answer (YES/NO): NO